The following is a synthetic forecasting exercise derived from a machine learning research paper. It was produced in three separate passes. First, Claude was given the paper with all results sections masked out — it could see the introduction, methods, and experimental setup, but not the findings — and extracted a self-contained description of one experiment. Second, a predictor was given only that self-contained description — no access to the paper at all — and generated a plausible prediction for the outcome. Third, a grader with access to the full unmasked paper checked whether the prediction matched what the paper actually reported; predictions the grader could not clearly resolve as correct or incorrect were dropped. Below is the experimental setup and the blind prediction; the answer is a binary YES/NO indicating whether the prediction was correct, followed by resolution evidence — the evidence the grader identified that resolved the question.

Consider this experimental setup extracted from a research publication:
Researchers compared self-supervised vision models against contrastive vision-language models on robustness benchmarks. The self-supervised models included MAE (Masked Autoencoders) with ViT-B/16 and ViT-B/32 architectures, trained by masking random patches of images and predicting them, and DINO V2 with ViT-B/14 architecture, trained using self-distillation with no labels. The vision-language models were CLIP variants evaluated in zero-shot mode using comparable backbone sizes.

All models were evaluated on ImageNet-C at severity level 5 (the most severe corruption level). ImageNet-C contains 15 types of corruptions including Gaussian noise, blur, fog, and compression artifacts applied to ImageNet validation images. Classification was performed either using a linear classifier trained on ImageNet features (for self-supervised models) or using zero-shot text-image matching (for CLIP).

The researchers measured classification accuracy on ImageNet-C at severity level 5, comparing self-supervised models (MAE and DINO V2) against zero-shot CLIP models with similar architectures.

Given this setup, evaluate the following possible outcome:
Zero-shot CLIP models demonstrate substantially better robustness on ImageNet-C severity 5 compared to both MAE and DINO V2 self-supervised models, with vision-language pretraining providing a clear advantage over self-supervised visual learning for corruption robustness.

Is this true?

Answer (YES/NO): NO